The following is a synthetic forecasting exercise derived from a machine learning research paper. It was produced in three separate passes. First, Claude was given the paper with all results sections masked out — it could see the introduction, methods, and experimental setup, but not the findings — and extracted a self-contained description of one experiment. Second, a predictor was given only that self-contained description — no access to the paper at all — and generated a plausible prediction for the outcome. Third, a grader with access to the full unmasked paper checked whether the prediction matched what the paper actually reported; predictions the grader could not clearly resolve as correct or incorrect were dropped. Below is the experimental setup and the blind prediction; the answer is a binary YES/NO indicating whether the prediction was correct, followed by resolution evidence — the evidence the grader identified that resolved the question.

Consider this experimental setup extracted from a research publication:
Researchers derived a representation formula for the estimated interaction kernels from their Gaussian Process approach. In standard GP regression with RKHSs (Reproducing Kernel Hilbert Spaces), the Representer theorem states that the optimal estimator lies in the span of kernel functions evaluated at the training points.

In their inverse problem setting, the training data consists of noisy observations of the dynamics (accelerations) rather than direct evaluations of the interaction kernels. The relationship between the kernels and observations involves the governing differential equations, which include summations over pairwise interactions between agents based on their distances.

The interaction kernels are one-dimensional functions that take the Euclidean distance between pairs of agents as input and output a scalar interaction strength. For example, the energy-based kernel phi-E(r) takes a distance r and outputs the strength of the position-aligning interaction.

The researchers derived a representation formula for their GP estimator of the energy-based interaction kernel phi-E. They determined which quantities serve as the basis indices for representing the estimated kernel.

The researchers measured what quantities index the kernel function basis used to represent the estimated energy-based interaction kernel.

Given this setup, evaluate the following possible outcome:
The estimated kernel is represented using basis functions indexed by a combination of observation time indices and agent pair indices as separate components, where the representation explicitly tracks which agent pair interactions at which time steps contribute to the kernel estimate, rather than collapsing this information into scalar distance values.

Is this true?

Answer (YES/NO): NO